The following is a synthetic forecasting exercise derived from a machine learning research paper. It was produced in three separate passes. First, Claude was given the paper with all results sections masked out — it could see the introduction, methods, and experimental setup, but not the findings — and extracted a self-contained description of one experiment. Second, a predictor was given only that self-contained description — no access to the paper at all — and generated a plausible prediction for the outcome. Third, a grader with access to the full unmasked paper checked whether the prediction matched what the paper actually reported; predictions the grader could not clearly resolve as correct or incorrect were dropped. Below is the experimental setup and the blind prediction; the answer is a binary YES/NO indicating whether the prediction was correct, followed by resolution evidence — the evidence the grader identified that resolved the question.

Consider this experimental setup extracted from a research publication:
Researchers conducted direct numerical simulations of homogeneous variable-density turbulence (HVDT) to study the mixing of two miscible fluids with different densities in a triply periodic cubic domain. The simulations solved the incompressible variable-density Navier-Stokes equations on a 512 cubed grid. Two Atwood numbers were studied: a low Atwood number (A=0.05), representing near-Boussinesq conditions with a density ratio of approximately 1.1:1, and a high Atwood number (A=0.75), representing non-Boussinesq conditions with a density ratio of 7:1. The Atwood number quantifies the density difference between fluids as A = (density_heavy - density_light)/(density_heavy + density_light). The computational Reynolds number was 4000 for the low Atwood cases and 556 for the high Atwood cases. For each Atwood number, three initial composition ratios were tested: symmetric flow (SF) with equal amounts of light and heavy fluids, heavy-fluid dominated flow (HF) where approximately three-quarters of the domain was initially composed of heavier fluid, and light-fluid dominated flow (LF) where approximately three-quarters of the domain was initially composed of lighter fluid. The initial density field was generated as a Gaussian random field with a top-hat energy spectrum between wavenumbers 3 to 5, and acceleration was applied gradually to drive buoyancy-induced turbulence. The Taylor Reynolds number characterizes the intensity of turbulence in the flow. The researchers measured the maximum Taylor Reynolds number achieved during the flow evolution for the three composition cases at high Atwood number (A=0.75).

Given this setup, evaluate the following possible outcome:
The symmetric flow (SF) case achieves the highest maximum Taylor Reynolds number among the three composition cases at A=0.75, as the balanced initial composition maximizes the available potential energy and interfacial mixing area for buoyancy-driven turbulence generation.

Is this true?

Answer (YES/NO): NO